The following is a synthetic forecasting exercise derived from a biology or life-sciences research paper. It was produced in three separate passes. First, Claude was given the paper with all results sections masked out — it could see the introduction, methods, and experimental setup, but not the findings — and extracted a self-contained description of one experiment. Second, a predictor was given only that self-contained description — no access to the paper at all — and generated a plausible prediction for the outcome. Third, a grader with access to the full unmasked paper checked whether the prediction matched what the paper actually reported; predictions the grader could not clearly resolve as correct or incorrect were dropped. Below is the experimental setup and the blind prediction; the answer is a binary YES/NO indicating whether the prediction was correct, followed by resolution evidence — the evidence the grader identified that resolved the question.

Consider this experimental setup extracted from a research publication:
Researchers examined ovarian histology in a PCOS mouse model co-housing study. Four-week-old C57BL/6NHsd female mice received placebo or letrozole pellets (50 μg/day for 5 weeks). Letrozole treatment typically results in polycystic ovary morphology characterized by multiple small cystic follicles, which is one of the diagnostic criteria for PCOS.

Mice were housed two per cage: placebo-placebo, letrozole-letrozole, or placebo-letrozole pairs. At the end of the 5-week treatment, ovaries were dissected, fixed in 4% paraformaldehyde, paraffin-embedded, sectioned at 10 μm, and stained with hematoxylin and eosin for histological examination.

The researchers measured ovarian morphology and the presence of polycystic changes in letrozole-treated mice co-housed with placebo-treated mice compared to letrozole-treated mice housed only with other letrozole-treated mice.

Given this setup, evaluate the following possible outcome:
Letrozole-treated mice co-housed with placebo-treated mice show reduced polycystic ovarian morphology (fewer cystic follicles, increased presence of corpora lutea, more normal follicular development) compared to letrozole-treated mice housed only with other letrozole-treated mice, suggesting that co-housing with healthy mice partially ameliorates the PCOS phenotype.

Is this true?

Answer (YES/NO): YES